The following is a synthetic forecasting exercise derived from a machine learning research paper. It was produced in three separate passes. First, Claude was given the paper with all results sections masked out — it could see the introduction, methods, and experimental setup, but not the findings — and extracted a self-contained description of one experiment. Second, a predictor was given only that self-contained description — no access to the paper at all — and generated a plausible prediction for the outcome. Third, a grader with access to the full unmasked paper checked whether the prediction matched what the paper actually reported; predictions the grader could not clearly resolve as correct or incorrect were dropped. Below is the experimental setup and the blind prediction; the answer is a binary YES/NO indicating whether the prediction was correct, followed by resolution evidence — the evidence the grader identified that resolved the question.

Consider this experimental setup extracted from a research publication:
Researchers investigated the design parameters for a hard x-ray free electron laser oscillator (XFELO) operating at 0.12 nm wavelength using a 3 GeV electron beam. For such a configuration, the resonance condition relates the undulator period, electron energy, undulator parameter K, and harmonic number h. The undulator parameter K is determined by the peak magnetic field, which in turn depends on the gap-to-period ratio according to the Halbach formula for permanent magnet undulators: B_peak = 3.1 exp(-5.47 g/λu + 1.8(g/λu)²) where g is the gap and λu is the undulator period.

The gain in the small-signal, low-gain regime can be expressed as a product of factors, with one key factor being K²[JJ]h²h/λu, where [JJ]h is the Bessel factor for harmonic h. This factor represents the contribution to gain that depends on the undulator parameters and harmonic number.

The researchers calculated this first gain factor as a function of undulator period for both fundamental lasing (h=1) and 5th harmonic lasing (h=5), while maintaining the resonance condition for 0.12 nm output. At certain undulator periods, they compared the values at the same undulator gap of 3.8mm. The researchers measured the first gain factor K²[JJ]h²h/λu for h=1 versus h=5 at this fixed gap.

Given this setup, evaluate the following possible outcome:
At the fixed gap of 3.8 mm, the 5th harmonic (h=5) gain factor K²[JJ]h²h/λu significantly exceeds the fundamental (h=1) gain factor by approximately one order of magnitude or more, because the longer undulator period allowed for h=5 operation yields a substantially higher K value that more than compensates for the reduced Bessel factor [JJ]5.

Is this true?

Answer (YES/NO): NO